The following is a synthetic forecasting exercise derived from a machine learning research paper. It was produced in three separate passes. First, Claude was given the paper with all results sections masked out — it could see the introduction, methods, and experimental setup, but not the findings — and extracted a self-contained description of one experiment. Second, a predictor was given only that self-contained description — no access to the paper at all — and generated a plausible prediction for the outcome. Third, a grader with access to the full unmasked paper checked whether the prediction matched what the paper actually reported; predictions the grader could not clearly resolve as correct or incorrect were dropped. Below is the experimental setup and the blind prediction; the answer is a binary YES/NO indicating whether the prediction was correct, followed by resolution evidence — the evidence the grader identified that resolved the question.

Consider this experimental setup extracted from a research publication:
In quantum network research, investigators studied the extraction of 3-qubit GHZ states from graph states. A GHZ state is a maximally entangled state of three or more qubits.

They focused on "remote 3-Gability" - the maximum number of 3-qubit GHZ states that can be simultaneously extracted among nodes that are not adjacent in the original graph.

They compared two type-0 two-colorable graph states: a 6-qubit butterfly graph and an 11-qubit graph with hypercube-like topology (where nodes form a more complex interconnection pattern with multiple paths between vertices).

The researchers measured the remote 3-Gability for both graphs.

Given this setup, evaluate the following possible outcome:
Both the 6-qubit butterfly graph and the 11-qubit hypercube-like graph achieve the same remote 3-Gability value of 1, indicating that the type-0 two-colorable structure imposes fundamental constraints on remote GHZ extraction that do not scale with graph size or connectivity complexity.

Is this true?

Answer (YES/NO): NO